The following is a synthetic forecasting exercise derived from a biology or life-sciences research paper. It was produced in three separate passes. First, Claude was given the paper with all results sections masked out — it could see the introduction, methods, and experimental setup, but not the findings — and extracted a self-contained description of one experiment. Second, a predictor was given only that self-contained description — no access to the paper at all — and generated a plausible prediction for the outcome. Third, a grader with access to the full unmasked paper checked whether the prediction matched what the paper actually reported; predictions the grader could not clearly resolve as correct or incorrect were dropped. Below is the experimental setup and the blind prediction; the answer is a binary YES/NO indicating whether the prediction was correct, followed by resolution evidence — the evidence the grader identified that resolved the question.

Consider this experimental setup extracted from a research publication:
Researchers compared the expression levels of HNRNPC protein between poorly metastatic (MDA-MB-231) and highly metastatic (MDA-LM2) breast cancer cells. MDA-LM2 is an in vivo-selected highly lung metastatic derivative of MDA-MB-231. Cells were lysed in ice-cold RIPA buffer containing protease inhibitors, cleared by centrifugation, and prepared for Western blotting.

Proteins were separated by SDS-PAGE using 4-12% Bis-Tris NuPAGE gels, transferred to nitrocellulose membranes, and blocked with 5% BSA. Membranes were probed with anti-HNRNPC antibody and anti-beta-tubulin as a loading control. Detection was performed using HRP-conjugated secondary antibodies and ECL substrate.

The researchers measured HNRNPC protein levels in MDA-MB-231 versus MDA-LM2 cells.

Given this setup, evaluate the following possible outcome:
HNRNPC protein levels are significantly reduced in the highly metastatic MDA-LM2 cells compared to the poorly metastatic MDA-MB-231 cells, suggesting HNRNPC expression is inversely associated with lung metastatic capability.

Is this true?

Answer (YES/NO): YES